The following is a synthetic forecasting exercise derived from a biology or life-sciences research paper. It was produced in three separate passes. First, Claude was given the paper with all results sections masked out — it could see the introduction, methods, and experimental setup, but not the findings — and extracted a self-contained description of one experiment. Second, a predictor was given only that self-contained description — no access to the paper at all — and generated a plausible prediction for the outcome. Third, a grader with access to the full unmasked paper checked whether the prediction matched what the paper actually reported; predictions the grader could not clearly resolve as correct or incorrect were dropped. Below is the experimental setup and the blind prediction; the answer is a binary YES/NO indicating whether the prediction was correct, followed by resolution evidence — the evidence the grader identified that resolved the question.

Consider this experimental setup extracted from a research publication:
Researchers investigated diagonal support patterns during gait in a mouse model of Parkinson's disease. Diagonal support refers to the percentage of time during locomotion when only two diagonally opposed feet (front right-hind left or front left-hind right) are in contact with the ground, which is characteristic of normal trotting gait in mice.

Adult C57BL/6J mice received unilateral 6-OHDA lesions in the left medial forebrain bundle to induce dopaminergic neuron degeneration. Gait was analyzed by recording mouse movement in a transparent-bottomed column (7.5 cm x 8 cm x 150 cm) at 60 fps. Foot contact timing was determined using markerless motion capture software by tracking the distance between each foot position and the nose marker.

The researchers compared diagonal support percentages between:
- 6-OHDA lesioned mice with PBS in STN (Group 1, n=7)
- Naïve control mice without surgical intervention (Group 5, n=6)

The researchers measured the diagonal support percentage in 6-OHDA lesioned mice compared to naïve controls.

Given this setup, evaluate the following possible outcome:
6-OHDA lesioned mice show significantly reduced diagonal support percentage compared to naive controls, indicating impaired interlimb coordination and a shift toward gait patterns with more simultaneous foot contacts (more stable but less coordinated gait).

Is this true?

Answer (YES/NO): NO